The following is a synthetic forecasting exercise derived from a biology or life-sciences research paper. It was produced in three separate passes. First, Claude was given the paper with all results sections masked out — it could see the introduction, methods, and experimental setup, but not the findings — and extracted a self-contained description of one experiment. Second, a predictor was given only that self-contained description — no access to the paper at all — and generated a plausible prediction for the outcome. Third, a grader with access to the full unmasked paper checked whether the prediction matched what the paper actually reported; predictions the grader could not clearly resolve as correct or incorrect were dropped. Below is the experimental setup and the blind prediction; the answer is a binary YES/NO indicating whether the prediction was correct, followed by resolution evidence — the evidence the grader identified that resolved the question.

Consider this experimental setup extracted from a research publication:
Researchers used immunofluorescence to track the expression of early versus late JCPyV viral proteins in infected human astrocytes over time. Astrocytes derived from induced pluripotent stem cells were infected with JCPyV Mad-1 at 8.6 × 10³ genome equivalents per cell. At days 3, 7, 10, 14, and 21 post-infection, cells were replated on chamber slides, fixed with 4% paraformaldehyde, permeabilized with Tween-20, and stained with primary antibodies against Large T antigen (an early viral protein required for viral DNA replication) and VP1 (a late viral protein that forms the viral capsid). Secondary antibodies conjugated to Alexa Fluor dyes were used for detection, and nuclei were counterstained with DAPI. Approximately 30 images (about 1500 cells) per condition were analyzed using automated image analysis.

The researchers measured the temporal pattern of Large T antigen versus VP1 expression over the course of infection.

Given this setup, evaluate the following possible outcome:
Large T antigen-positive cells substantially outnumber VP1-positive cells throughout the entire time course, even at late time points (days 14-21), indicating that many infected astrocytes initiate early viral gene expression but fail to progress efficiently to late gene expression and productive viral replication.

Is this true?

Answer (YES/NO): YES